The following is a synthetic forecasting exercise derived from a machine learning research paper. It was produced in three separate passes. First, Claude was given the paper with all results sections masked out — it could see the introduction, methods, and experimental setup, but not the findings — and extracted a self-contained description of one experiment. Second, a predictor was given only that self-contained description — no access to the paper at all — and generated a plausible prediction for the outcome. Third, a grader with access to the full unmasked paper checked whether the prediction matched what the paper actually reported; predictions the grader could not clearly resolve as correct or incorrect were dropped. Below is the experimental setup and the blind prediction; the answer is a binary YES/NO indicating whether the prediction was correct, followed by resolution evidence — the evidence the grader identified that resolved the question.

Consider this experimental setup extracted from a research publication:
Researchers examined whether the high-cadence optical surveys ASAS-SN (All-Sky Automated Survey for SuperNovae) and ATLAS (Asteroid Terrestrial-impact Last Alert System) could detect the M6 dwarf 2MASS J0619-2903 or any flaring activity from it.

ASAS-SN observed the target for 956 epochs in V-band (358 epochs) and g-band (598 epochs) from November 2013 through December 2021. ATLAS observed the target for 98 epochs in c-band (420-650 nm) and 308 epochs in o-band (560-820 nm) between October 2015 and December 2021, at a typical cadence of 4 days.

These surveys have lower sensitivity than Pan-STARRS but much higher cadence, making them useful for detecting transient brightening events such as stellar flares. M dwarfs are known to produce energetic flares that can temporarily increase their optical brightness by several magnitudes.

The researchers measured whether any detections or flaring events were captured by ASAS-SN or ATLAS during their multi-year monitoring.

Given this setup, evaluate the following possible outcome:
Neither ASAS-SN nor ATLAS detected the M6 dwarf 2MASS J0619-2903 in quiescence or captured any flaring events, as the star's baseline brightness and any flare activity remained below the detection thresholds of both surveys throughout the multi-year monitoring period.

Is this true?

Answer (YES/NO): YES